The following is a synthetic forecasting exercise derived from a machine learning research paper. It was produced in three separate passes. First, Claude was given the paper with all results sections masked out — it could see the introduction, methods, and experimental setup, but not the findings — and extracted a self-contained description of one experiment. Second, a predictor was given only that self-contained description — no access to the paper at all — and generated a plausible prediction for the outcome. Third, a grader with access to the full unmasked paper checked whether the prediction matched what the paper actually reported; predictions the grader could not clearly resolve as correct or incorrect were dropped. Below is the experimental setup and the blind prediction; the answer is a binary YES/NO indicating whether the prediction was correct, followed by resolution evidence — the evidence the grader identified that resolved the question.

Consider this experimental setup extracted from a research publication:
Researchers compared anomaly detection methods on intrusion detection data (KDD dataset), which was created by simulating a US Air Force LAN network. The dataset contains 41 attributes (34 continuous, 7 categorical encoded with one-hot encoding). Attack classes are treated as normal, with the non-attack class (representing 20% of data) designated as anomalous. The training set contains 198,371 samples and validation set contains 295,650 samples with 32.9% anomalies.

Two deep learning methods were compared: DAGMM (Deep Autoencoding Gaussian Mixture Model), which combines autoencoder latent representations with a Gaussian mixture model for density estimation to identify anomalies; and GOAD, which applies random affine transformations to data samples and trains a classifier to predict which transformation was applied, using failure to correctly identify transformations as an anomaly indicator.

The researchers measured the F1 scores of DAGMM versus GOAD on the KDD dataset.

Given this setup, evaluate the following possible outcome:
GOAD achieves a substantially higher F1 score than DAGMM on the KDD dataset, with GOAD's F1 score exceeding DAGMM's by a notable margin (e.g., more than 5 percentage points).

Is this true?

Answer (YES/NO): NO